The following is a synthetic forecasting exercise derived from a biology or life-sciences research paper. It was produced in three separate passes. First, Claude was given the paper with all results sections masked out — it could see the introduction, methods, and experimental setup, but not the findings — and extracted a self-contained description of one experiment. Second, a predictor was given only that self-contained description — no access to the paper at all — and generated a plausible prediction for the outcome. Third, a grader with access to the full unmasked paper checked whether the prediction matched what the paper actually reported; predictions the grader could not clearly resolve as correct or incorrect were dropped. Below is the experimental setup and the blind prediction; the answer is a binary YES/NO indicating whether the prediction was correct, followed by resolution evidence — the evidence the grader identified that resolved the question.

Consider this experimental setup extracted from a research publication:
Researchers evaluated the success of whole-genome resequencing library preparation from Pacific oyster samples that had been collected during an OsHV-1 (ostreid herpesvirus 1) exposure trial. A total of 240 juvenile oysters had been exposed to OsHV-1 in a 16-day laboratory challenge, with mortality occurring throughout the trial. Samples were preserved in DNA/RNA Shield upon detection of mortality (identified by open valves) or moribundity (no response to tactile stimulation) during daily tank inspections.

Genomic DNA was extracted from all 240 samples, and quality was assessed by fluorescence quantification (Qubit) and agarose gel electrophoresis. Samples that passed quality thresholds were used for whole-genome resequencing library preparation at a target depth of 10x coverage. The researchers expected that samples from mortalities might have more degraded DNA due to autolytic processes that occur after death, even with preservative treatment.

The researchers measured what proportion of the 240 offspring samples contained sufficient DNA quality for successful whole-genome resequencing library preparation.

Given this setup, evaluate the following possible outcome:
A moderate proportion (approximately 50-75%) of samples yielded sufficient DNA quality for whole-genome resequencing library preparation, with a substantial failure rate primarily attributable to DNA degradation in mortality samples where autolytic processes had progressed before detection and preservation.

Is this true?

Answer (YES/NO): YES